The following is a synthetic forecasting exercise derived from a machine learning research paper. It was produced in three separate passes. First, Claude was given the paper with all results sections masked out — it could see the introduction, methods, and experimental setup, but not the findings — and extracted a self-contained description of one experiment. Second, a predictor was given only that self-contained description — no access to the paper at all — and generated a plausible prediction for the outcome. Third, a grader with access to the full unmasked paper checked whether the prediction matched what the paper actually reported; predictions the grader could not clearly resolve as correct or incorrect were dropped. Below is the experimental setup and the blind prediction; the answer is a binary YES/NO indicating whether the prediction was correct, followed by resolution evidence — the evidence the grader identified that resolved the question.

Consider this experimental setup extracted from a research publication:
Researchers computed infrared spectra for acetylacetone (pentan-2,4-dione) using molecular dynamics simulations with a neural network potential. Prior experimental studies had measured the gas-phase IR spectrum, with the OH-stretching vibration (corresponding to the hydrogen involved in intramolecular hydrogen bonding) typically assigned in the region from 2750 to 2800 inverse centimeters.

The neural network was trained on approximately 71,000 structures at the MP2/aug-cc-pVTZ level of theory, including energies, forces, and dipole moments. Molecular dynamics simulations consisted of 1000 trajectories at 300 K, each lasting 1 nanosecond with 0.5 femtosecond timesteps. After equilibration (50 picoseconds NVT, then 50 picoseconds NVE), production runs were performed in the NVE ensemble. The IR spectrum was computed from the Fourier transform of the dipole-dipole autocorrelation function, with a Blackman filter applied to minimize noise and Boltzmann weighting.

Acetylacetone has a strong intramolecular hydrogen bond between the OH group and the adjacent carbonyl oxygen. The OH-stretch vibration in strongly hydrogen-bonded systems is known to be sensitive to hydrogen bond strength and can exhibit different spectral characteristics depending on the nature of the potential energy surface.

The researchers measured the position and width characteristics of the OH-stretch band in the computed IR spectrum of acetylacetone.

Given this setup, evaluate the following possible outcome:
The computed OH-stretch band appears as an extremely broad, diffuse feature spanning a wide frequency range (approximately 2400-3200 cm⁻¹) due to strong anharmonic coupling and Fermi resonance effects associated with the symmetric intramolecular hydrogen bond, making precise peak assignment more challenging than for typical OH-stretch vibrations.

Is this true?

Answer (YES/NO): NO